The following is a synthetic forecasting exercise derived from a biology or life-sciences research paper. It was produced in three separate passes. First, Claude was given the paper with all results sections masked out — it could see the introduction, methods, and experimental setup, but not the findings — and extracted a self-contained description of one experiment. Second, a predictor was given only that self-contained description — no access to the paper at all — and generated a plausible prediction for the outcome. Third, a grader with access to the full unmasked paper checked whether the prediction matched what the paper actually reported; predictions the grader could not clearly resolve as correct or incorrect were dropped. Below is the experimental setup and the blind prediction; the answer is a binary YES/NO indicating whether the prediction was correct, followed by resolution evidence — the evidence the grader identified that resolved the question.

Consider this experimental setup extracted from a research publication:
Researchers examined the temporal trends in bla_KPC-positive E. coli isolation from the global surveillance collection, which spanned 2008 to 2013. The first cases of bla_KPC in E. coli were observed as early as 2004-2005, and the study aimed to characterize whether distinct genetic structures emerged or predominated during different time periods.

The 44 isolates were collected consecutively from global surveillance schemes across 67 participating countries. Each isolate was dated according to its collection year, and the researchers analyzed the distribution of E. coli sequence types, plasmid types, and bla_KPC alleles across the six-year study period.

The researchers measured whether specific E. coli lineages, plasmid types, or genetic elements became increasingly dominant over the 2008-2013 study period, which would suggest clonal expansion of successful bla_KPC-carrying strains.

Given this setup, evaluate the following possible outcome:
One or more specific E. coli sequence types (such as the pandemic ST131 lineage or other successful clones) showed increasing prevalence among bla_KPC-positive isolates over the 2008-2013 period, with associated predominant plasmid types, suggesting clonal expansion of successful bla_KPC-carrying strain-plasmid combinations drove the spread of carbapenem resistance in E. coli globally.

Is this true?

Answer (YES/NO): NO